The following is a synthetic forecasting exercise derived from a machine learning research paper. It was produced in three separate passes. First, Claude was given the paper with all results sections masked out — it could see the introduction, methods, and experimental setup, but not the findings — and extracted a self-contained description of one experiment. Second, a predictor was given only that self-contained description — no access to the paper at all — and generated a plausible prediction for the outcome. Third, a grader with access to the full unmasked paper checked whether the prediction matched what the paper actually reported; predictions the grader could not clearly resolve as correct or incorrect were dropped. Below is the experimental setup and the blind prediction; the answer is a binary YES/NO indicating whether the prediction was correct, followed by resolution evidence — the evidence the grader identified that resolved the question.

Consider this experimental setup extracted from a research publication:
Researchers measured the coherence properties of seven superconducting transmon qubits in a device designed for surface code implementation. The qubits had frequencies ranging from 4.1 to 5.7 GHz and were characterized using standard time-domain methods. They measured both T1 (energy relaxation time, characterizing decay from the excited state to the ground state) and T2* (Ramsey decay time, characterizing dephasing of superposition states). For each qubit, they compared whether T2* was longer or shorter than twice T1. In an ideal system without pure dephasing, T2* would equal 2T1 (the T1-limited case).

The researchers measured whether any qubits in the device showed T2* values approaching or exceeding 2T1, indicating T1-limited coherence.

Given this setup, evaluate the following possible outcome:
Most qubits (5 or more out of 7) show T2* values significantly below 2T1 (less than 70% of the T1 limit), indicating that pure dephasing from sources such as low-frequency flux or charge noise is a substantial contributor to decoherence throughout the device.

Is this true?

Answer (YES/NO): NO